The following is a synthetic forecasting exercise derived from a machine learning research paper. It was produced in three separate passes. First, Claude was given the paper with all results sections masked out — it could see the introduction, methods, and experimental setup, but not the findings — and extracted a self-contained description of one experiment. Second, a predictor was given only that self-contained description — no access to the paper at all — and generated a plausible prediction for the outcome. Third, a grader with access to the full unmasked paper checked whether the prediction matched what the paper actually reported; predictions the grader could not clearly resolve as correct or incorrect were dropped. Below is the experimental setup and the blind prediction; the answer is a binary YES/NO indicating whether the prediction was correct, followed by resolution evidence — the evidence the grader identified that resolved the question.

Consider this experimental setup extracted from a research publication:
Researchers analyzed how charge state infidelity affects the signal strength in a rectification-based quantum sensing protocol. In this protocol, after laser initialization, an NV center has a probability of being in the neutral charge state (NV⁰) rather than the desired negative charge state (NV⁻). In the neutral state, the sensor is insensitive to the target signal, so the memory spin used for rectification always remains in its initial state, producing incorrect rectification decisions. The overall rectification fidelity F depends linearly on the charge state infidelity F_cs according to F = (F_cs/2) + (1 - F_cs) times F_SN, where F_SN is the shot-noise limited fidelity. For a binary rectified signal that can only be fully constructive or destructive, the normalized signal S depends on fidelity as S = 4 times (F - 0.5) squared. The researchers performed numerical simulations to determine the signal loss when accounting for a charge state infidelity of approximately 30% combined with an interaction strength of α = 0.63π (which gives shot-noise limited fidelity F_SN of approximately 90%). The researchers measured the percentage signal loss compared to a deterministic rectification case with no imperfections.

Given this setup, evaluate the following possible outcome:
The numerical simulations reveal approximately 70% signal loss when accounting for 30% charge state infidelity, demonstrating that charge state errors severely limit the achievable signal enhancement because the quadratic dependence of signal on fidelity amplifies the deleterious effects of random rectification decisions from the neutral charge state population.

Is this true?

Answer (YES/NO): YES